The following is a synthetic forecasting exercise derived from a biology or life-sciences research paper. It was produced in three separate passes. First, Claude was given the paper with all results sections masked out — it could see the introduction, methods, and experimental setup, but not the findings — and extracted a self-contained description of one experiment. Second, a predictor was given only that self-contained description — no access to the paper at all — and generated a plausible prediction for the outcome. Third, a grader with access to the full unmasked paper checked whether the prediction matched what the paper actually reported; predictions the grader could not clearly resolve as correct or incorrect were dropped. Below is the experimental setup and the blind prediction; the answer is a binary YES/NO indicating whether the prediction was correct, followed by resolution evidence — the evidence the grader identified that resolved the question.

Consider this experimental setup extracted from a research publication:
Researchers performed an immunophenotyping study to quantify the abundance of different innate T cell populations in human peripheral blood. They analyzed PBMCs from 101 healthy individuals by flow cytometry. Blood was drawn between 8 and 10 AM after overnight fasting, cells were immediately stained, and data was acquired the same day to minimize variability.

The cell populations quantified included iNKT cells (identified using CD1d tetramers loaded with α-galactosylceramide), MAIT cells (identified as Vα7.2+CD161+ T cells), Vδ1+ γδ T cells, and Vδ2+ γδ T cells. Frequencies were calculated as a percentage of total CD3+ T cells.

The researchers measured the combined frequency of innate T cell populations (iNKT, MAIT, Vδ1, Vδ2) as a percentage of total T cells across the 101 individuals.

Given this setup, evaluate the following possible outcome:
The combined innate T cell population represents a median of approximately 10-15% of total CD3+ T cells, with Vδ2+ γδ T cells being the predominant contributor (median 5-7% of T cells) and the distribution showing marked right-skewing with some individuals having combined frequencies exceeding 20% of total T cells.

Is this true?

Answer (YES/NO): NO